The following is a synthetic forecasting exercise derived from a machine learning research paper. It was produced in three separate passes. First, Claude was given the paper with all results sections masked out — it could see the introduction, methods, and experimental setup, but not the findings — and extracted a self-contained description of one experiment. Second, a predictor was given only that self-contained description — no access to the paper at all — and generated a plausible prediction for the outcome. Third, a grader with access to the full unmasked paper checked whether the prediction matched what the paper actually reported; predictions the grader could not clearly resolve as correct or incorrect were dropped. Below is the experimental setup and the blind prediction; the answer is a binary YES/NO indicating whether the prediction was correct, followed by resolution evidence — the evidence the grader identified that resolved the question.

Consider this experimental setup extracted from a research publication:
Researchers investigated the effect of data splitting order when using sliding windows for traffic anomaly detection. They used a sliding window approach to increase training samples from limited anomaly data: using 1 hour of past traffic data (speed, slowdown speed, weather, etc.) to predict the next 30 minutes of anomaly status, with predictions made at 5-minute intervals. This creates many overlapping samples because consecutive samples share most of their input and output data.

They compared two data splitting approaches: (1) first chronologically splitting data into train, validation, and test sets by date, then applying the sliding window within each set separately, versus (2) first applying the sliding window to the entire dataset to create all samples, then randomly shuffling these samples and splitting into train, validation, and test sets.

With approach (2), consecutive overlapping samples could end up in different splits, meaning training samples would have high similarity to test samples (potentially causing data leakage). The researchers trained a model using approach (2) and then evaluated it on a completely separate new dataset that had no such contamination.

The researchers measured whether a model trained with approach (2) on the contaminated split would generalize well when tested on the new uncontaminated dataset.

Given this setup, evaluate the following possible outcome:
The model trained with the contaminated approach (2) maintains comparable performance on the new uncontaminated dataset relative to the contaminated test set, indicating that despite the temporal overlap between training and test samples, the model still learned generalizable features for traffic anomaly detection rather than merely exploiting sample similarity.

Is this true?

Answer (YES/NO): NO